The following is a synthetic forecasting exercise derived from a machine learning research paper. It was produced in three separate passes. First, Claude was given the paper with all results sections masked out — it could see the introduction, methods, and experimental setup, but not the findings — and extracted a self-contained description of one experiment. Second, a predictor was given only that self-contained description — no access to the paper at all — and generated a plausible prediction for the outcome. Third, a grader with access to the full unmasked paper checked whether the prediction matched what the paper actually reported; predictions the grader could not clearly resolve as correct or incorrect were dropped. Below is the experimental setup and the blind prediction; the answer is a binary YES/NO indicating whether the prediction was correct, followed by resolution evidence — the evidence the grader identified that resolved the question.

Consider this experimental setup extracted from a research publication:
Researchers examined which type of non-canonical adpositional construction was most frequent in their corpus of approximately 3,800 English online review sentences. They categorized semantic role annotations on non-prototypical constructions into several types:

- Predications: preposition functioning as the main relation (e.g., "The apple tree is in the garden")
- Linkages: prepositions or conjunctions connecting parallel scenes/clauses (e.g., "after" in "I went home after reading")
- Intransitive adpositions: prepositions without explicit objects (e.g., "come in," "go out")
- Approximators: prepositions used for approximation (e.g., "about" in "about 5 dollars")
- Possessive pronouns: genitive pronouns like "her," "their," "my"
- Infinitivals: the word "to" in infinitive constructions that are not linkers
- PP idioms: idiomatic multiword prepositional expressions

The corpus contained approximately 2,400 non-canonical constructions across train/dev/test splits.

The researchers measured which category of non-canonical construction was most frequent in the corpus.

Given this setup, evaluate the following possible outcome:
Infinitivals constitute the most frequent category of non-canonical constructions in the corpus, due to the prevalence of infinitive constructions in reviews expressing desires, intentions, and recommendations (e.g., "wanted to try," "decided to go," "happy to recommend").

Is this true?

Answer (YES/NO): NO